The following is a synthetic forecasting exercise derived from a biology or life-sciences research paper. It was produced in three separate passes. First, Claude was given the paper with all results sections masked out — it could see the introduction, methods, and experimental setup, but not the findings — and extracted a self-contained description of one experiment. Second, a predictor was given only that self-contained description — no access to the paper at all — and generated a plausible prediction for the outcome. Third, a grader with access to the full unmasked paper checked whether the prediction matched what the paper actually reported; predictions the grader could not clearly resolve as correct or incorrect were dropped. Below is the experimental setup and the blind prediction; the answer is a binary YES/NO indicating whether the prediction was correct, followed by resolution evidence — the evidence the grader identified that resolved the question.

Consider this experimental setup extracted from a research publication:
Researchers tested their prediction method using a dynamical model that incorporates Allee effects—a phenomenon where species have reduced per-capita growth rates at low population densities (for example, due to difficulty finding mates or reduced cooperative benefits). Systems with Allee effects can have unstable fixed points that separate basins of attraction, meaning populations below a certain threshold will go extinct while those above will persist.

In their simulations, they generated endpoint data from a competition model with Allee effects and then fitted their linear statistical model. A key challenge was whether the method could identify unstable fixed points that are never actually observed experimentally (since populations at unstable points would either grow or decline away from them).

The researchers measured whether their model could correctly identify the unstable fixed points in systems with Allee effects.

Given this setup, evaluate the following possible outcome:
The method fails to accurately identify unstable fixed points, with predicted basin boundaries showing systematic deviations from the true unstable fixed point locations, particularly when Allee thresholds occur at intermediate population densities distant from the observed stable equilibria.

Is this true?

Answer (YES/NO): NO